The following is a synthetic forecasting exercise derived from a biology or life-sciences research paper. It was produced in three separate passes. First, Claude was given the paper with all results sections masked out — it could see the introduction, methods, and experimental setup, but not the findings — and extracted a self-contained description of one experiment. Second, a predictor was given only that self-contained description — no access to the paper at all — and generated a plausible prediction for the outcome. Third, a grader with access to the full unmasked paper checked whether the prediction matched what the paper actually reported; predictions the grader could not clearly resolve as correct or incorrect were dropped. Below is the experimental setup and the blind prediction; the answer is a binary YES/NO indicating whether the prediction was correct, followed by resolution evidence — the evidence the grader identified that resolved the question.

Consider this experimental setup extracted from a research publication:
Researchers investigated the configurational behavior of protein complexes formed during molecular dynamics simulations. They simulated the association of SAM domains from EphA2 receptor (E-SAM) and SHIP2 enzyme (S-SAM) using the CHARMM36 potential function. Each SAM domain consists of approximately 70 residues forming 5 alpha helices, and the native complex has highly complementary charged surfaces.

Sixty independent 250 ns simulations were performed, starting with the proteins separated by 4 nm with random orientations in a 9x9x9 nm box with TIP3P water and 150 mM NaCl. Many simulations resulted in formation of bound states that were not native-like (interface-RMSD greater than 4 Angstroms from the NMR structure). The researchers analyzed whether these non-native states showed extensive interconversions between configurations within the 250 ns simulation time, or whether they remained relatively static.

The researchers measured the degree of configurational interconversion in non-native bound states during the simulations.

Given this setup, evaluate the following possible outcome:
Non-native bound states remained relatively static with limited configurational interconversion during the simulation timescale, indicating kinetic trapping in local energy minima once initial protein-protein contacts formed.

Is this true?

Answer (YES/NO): YES